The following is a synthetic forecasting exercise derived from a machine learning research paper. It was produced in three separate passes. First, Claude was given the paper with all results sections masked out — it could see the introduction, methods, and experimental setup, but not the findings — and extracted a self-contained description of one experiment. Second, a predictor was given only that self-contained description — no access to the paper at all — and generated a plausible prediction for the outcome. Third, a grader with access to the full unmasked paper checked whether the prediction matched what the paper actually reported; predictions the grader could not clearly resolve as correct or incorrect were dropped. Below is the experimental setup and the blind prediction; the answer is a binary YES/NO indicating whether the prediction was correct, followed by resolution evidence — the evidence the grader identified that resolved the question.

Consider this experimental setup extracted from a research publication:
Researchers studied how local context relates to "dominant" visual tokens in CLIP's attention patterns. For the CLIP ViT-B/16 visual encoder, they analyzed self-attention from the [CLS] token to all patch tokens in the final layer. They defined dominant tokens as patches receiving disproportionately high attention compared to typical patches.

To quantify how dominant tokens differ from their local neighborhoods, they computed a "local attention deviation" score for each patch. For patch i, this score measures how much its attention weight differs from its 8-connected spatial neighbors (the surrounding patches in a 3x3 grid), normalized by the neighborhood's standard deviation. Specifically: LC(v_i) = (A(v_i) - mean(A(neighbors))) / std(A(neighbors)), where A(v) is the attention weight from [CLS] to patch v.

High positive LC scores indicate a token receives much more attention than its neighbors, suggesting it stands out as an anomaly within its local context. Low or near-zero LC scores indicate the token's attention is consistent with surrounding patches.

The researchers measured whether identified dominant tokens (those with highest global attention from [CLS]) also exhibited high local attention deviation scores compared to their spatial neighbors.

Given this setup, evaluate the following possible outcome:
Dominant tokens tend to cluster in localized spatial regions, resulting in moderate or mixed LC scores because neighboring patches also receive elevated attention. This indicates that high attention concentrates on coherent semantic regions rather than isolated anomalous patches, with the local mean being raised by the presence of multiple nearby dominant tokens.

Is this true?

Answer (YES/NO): NO